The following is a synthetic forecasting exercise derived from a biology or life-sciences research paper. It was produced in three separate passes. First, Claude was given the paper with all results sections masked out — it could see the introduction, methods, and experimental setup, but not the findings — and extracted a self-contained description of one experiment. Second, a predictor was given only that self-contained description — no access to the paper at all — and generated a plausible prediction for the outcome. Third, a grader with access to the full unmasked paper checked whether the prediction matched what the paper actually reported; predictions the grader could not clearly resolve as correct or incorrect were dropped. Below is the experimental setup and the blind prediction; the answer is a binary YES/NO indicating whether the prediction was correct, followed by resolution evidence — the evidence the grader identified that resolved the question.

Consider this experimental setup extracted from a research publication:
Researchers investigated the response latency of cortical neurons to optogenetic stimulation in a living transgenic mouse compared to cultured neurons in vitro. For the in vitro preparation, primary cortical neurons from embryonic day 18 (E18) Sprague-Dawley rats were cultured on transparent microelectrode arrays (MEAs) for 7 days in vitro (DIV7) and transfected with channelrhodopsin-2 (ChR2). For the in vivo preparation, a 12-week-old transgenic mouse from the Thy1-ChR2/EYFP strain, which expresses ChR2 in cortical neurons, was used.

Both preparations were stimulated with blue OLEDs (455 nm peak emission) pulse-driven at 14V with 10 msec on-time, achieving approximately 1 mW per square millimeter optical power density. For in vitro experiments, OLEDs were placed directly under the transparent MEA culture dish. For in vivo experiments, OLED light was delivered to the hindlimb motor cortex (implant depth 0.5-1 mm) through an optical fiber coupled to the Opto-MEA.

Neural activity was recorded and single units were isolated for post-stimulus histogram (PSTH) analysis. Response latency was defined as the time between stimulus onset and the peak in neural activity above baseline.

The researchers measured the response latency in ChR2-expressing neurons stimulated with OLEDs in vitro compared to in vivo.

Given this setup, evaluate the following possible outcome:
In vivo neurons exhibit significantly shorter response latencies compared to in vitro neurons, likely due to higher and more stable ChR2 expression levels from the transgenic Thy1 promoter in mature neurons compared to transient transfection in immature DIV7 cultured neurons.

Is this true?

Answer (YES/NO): NO